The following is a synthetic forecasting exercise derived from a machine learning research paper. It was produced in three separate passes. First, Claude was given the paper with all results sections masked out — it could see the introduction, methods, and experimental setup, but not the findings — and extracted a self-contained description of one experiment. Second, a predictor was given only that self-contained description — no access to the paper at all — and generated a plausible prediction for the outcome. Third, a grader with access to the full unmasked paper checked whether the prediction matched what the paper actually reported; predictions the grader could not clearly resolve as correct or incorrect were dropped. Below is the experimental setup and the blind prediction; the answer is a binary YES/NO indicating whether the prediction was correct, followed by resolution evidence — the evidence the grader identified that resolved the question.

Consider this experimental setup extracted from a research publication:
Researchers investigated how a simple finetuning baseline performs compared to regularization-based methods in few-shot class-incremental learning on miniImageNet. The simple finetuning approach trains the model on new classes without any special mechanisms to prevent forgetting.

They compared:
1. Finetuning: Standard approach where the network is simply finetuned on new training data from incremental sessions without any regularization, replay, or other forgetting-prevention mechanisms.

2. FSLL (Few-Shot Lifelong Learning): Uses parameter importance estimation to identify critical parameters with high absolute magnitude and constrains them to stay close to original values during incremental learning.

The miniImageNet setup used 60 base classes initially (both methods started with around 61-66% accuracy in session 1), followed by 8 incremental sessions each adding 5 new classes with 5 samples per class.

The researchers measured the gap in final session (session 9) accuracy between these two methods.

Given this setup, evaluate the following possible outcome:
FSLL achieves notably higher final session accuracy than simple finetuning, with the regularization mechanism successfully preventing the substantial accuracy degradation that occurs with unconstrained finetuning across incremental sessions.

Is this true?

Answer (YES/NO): YES